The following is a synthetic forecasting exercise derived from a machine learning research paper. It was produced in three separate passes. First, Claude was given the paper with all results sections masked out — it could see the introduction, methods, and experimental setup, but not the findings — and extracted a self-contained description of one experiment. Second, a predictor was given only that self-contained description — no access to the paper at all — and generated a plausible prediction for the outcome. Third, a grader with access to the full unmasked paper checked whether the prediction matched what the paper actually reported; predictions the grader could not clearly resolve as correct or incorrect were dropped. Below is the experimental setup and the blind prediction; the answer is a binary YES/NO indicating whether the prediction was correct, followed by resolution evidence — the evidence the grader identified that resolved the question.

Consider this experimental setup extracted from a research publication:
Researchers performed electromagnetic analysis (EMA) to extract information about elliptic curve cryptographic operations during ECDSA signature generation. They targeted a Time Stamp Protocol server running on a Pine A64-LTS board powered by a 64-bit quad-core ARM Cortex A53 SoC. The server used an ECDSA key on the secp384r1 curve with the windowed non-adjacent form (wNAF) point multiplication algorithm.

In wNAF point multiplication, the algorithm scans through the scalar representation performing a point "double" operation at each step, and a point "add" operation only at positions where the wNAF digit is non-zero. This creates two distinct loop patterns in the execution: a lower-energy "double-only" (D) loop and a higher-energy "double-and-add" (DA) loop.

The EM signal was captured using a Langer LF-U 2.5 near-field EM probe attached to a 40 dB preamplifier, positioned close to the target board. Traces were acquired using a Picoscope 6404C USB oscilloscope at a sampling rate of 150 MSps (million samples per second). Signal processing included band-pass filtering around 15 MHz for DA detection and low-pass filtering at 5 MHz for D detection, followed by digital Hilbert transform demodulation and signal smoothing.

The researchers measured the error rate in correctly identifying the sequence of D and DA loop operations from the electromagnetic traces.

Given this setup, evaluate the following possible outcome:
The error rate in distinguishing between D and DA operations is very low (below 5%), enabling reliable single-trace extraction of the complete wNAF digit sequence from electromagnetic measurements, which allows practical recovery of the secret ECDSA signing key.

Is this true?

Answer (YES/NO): YES